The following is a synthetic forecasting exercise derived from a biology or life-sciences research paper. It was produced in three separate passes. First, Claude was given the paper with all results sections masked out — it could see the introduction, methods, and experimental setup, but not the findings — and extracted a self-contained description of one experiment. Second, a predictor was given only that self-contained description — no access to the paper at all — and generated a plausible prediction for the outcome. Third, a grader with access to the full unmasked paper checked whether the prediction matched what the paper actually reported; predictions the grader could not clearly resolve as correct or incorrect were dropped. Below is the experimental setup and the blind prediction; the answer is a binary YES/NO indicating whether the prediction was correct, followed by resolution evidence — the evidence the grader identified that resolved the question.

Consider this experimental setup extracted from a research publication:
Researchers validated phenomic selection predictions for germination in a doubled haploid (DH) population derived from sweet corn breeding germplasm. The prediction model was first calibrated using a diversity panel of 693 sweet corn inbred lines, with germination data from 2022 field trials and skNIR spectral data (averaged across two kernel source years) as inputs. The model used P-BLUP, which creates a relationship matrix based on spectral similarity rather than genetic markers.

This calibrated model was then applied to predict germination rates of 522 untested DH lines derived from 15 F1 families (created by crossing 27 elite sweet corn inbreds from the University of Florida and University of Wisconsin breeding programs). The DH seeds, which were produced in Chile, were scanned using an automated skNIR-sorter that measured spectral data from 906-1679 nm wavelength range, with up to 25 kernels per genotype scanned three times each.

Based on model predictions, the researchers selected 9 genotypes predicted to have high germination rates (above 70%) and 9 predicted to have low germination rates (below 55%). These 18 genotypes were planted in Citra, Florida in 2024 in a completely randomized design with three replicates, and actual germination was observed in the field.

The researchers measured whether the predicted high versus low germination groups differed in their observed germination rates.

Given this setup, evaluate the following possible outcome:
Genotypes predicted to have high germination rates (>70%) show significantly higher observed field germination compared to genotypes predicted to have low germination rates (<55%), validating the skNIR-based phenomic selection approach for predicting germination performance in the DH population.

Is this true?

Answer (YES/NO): YES